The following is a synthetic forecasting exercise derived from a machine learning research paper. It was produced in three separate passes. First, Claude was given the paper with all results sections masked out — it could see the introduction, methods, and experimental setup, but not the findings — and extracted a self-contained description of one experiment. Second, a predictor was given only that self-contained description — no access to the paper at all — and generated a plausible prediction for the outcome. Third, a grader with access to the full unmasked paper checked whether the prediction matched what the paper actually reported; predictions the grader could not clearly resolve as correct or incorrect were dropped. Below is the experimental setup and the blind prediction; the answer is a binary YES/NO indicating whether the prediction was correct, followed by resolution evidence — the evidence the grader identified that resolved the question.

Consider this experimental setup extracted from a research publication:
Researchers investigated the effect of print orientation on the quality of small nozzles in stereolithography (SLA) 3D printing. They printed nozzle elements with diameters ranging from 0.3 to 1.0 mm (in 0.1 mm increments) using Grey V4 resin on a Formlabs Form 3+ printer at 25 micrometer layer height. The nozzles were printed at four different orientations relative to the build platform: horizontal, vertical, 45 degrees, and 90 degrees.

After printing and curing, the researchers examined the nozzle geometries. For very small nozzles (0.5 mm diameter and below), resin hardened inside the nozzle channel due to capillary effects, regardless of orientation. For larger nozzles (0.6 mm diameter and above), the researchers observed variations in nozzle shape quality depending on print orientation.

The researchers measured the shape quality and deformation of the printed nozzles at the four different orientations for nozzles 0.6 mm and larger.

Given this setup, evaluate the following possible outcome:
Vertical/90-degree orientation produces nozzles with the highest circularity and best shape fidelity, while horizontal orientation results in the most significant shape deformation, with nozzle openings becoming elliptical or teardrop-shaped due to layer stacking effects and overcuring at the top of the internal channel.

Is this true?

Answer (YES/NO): NO